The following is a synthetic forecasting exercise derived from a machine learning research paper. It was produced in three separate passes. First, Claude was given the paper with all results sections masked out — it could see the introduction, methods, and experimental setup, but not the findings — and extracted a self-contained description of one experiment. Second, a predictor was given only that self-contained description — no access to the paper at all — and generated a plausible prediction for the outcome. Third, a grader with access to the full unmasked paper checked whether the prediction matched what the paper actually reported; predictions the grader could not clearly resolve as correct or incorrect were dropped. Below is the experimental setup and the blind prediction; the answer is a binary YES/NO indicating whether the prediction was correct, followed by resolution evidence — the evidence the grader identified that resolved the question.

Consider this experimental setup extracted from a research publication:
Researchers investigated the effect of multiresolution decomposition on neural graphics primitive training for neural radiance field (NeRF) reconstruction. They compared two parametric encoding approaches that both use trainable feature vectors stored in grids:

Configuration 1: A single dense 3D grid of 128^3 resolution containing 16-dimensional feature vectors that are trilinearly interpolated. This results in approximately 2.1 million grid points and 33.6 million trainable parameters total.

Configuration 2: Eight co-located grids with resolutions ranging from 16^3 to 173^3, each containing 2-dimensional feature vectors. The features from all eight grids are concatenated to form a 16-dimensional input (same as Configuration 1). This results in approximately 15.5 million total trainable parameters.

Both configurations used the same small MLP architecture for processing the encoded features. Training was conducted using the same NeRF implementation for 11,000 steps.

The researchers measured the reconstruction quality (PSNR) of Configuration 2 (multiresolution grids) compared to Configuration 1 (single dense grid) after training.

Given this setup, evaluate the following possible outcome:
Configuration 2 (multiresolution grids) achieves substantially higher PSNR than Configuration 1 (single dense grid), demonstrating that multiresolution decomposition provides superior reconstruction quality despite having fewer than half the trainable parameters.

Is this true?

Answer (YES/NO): NO